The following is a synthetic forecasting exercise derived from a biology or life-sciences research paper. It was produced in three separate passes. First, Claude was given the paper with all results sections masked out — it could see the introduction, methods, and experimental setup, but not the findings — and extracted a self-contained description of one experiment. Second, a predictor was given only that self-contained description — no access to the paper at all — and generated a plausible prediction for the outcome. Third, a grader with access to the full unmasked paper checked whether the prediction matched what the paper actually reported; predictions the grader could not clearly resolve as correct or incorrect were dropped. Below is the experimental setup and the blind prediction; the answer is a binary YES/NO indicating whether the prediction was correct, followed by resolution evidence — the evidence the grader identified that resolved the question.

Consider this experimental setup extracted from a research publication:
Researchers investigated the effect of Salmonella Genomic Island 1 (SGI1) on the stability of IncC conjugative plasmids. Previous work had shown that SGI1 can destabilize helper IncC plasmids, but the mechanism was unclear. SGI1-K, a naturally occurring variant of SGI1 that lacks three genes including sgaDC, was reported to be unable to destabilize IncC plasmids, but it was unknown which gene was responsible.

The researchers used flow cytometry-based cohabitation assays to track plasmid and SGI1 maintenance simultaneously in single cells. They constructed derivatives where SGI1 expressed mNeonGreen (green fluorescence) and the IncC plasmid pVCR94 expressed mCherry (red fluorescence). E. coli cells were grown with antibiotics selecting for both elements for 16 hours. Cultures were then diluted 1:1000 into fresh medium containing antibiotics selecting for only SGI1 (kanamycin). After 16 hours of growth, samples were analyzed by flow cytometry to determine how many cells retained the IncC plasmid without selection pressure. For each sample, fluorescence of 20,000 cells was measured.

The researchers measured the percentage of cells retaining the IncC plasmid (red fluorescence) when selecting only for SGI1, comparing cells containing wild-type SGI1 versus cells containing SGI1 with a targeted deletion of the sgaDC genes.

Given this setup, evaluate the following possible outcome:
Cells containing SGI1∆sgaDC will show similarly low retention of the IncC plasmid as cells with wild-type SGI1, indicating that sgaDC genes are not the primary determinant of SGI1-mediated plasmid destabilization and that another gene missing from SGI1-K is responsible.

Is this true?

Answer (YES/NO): NO